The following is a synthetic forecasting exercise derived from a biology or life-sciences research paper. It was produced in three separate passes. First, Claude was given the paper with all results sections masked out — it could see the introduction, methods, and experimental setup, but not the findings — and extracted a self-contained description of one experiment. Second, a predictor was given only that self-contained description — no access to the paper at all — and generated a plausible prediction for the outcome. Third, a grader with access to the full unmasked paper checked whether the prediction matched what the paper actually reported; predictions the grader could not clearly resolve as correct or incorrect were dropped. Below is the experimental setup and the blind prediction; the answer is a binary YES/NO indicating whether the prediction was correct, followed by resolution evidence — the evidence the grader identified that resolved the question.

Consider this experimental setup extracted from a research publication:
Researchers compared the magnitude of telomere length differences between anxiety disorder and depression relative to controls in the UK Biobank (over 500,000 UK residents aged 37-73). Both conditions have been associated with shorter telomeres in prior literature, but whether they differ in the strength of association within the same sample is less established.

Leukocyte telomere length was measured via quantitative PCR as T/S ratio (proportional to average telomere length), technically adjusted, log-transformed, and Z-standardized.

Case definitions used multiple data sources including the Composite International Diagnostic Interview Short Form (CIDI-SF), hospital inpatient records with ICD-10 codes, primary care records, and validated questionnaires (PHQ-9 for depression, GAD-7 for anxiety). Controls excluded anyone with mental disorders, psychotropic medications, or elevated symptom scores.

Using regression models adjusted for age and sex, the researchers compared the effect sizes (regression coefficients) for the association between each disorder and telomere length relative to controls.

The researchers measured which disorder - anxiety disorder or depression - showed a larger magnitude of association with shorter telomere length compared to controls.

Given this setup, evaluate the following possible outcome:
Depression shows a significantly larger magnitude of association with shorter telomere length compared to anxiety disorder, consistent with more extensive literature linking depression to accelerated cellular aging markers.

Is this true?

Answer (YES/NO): YES